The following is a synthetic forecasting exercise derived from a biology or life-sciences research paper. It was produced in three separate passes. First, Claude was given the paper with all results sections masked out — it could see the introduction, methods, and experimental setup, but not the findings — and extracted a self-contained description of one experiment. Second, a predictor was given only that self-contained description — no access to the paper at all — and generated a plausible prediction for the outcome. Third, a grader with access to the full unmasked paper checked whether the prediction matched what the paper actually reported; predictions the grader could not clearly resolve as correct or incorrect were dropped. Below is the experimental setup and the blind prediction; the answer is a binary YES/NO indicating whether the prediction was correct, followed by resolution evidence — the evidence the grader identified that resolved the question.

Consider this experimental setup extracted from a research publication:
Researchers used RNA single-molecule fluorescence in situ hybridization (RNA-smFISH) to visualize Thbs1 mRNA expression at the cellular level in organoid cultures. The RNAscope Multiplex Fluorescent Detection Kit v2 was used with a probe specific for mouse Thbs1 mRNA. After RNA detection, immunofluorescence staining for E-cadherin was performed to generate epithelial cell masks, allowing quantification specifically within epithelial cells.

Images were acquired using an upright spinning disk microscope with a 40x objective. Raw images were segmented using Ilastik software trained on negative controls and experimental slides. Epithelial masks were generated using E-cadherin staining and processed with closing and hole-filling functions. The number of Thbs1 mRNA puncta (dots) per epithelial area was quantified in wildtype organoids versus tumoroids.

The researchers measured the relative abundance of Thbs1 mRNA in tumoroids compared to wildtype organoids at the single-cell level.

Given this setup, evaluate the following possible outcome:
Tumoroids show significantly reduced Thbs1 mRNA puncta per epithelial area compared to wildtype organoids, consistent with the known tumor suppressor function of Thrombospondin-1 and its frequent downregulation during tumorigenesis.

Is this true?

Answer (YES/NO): NO